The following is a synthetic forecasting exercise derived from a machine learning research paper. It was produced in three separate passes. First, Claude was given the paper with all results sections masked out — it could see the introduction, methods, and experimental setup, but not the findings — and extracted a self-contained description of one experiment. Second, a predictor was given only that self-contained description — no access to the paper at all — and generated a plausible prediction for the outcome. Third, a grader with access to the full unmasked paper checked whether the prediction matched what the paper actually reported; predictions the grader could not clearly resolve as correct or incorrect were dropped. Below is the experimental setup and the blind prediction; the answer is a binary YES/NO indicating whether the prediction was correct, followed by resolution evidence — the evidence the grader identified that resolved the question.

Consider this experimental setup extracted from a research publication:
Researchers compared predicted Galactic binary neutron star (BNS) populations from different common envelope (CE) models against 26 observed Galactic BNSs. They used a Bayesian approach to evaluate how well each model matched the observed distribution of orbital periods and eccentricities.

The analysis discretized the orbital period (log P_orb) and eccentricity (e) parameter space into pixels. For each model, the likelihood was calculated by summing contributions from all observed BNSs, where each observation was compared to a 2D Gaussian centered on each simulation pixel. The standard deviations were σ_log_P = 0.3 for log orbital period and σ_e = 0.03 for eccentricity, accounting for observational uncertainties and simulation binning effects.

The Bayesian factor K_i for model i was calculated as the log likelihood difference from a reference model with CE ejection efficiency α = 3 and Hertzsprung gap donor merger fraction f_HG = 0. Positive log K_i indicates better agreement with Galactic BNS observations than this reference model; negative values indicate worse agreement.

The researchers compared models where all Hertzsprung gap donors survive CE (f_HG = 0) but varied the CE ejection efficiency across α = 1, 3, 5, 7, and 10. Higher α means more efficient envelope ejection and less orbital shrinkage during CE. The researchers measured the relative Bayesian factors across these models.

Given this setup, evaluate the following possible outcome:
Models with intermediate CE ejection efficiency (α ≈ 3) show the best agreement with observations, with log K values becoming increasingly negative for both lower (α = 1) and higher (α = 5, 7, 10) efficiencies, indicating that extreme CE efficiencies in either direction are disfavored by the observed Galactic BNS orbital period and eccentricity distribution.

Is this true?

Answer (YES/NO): NO